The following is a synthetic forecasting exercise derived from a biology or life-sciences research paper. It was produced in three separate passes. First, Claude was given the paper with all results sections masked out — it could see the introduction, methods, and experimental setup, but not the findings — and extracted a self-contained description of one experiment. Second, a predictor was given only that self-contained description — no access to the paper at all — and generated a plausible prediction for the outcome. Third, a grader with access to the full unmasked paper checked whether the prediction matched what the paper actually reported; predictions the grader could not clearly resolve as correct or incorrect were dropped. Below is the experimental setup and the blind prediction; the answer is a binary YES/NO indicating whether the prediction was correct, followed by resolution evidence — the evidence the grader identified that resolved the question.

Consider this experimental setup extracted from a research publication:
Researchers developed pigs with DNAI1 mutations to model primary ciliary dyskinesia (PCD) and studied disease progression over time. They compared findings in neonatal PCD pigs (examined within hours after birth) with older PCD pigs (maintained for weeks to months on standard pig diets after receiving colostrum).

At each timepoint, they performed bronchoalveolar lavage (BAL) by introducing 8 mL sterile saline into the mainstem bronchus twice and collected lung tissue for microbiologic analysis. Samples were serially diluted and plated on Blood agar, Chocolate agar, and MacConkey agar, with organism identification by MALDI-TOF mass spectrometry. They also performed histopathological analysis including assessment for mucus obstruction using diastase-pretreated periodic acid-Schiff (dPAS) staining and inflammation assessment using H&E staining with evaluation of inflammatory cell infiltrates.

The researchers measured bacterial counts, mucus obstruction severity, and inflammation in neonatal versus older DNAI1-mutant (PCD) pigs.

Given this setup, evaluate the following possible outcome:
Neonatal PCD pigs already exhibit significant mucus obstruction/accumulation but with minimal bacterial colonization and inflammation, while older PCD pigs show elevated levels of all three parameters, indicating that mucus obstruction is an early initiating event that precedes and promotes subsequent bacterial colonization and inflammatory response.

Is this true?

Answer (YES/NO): NO